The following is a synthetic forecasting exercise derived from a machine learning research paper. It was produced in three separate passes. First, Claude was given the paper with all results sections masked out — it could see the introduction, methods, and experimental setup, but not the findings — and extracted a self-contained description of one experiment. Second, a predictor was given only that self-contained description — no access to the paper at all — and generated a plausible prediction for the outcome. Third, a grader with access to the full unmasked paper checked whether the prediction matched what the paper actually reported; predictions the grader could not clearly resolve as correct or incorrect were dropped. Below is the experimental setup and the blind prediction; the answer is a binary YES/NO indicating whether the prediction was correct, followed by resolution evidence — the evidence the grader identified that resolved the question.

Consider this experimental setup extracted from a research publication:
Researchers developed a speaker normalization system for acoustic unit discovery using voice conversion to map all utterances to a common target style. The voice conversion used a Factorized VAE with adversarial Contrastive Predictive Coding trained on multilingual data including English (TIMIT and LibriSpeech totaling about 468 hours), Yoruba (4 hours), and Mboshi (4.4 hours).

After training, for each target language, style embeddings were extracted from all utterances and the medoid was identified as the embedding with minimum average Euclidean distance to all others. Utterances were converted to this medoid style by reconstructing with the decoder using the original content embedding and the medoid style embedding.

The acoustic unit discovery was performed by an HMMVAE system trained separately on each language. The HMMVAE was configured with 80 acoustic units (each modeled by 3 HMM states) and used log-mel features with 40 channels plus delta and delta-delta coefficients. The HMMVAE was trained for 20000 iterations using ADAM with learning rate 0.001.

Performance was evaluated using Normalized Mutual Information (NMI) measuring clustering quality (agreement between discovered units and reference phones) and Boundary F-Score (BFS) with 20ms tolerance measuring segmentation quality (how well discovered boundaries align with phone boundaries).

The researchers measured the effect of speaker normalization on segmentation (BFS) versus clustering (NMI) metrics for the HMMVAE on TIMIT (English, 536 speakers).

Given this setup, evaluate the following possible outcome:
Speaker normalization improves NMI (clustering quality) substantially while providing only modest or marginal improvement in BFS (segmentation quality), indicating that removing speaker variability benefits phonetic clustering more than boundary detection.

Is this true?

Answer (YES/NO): NO